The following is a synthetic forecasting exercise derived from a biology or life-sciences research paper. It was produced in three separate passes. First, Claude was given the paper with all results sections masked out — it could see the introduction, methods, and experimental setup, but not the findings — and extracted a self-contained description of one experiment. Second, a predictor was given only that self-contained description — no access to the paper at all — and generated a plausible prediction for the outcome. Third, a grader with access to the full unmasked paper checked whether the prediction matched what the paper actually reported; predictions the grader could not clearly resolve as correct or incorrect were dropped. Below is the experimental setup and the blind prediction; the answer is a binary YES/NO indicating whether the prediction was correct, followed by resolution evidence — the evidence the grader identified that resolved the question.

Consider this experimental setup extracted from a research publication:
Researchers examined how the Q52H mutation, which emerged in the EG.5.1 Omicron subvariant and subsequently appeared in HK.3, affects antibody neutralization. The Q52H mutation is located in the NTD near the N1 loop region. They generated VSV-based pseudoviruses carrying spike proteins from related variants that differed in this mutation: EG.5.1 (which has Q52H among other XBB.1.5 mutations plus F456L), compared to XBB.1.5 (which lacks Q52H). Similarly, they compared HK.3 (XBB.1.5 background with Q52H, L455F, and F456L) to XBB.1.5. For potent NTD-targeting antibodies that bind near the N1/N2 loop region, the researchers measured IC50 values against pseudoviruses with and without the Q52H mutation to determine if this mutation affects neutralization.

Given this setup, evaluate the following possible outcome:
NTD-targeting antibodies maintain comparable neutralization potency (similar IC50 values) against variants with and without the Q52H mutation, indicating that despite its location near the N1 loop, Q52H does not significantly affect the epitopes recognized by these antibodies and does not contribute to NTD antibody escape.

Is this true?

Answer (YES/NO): YES